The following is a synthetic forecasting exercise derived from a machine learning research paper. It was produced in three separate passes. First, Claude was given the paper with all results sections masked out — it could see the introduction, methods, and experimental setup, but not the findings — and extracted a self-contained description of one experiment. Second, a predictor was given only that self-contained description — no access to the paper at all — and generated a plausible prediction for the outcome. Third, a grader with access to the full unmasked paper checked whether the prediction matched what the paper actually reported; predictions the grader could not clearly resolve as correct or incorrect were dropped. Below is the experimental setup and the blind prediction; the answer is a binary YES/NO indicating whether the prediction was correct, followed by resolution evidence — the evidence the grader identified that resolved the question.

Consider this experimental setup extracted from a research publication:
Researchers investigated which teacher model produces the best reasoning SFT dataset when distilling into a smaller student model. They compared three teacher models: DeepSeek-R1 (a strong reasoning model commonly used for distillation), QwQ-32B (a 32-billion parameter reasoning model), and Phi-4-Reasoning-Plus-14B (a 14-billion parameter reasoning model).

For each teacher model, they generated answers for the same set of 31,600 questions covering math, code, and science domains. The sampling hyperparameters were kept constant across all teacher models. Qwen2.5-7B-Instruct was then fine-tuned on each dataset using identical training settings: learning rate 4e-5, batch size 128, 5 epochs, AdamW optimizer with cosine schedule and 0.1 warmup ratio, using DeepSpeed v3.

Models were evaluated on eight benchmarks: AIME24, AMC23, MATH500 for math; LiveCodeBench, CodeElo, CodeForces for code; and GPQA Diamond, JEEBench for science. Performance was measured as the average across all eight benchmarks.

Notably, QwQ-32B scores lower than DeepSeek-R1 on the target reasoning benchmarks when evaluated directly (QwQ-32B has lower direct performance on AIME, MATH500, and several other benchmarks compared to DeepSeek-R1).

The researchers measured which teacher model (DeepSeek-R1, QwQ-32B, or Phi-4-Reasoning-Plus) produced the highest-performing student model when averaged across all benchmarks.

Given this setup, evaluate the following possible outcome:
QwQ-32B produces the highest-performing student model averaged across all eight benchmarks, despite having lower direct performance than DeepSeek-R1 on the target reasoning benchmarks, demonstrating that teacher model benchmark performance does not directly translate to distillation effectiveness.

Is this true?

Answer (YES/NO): YES